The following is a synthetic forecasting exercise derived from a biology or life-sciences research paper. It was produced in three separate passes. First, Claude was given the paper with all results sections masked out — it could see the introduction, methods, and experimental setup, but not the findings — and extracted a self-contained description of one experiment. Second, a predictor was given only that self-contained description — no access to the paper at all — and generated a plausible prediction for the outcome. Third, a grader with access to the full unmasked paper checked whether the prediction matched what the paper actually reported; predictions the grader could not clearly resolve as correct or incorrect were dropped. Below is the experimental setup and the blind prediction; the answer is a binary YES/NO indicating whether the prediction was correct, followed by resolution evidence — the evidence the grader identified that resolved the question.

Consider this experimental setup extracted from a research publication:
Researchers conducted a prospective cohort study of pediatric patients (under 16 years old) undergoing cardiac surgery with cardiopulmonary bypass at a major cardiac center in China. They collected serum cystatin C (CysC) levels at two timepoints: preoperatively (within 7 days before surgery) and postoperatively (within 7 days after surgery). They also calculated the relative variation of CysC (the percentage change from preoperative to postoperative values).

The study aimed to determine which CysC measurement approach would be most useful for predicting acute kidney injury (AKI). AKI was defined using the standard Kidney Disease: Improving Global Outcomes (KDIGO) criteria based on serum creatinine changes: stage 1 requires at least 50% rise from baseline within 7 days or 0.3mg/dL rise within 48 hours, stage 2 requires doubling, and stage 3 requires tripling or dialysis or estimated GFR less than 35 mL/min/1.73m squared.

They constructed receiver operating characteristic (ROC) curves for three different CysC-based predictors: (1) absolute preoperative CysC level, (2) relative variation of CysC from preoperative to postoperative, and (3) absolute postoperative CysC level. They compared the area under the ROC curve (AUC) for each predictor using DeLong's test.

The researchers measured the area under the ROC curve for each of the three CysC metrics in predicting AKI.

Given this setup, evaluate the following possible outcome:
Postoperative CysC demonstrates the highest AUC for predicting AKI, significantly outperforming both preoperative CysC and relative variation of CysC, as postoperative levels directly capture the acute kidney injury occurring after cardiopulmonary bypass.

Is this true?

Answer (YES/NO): YES